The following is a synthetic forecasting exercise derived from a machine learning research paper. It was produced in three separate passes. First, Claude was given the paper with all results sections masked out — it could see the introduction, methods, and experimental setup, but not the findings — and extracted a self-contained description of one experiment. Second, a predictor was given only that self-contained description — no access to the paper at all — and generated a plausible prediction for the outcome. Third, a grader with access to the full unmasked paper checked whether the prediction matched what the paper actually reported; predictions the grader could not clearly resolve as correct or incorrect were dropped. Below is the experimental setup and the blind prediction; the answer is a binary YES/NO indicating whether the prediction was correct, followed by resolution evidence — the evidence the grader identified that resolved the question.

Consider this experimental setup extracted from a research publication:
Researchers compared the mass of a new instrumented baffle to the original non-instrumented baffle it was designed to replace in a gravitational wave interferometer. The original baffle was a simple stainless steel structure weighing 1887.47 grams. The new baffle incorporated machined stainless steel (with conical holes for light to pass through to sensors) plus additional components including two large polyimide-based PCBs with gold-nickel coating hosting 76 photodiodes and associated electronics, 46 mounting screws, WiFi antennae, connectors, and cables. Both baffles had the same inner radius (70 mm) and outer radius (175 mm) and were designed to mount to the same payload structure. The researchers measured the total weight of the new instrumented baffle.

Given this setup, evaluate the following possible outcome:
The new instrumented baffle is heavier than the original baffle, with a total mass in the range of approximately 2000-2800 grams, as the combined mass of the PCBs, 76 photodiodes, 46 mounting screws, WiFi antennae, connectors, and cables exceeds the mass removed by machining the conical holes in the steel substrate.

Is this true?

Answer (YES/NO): NO